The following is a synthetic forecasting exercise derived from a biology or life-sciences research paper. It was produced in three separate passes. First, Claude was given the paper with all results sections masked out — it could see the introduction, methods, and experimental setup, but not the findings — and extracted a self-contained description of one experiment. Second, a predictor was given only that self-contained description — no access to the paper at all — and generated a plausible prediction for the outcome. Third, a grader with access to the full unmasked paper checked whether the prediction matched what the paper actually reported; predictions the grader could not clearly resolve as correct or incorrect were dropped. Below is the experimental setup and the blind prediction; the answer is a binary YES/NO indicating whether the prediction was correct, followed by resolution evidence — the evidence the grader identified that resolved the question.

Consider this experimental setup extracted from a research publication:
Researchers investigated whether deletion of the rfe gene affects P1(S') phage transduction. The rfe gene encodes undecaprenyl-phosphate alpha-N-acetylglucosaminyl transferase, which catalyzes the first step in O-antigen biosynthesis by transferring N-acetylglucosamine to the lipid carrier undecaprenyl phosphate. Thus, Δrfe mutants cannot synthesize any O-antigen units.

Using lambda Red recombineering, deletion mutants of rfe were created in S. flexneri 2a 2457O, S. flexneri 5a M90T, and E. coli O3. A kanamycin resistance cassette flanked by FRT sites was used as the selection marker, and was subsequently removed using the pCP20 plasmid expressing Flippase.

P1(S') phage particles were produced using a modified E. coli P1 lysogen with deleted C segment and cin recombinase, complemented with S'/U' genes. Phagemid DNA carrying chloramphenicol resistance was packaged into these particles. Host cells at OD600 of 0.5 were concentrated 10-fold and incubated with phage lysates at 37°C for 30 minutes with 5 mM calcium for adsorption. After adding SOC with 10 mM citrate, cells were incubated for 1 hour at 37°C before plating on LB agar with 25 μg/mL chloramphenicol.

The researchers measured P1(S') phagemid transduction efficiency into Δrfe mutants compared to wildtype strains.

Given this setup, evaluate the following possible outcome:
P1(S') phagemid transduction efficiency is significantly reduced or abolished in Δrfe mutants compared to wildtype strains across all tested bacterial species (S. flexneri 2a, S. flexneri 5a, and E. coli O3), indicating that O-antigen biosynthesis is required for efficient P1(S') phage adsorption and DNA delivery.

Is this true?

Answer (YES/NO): YES